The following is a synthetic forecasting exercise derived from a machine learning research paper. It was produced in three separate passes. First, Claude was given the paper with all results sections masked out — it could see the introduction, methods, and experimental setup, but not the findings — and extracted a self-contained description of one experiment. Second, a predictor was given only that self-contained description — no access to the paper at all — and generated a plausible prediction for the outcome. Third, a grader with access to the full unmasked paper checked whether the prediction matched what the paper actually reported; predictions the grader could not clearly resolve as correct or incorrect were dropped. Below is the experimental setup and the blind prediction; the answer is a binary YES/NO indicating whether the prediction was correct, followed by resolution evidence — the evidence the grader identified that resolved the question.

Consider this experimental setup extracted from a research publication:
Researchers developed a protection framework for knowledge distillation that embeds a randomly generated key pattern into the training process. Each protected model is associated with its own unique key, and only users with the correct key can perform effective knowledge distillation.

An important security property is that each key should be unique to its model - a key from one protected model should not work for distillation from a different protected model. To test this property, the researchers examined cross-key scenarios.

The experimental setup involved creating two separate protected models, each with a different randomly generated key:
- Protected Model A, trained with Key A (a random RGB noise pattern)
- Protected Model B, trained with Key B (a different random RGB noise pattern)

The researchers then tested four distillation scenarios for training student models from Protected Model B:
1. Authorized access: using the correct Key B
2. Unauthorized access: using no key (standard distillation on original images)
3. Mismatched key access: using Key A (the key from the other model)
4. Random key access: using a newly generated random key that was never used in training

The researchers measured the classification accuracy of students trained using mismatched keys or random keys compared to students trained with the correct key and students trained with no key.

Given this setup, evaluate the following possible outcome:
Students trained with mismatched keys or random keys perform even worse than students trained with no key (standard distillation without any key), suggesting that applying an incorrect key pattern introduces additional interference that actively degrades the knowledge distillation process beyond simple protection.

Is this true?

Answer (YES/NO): NO